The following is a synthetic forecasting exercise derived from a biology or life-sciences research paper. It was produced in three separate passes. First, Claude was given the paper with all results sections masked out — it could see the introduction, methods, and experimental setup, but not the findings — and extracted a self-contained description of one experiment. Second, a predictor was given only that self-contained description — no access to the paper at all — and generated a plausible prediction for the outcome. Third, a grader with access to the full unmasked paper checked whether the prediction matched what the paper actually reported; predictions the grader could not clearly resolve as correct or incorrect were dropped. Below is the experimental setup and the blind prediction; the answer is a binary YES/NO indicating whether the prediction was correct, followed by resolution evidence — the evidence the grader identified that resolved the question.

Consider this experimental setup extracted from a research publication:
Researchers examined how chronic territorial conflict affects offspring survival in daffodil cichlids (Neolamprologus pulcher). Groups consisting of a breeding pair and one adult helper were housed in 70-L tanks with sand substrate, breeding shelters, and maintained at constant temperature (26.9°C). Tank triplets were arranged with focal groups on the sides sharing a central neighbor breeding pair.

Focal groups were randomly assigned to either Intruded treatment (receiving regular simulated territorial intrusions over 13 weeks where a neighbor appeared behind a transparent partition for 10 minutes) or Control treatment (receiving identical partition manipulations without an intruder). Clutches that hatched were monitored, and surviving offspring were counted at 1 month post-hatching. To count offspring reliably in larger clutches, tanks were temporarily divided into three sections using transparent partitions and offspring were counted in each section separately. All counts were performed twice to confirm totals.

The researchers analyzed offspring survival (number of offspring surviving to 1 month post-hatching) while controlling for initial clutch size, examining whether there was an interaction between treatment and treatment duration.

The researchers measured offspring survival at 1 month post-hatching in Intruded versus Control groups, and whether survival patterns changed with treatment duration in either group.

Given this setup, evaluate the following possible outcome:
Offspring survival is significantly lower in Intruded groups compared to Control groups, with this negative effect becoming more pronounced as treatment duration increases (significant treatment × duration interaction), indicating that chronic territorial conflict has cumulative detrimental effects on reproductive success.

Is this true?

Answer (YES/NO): YES